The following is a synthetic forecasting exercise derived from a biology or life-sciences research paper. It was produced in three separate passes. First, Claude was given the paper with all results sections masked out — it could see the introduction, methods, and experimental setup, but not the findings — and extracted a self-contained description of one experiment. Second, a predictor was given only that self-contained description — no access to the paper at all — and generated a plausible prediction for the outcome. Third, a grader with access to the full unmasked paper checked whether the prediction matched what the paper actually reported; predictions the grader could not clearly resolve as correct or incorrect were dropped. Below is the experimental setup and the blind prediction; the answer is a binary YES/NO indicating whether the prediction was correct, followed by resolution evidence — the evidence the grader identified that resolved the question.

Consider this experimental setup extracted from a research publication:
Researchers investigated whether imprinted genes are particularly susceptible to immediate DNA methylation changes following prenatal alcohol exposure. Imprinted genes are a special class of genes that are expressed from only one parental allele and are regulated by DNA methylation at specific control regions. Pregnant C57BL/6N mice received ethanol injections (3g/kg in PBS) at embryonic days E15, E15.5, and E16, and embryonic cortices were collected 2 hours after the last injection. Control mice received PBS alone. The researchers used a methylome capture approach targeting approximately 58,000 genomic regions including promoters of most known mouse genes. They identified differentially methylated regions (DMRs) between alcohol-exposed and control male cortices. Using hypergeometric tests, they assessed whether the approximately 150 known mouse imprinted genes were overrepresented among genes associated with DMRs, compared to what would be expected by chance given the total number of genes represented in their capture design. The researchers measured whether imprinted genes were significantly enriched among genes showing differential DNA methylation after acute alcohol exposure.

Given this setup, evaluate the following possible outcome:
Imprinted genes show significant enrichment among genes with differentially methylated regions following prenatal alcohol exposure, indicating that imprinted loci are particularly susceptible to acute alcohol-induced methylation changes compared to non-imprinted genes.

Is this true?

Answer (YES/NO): YES